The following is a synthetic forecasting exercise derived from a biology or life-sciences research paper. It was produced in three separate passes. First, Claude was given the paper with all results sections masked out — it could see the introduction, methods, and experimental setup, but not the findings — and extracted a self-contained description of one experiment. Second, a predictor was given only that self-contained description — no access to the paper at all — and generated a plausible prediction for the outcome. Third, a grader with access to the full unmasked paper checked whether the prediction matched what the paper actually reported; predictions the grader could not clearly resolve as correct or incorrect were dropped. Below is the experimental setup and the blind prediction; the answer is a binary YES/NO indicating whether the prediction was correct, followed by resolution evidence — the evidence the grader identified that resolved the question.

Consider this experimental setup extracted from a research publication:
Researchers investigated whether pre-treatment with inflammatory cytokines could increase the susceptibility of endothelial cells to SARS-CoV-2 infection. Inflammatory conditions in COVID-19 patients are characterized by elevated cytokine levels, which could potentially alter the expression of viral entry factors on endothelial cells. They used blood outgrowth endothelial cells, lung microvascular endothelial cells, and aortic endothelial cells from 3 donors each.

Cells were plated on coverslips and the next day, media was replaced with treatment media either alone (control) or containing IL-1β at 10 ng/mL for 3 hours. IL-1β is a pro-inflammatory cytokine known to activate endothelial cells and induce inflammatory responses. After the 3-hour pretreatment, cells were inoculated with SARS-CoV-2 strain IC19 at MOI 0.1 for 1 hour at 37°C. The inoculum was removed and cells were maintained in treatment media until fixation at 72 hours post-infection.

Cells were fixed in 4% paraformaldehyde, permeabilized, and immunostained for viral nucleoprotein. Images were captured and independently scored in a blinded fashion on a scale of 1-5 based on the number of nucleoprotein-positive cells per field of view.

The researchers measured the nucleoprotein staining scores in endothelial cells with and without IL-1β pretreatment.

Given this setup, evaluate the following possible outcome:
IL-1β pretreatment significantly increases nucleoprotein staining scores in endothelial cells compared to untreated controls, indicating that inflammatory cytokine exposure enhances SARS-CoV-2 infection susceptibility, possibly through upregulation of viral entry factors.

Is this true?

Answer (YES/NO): NO